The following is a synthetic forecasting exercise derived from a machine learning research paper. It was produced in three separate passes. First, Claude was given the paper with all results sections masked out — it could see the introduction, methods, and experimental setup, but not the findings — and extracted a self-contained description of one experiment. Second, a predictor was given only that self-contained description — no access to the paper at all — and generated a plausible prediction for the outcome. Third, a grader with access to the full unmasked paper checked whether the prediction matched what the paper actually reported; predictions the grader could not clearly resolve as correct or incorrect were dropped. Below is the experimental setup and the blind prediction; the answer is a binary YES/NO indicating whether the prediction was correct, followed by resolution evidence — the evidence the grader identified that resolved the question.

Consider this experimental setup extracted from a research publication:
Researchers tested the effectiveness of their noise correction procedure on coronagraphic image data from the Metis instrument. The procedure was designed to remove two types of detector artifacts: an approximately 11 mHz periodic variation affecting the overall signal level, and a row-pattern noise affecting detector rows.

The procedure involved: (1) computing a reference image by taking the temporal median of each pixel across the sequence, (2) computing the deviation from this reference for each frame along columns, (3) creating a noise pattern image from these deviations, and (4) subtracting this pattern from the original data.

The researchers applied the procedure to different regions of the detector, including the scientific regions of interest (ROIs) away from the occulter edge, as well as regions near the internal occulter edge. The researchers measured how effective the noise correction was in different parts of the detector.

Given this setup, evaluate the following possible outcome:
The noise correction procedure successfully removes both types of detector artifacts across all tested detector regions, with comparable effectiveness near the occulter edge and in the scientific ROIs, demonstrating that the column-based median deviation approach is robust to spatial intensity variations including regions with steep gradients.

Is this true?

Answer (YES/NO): NO